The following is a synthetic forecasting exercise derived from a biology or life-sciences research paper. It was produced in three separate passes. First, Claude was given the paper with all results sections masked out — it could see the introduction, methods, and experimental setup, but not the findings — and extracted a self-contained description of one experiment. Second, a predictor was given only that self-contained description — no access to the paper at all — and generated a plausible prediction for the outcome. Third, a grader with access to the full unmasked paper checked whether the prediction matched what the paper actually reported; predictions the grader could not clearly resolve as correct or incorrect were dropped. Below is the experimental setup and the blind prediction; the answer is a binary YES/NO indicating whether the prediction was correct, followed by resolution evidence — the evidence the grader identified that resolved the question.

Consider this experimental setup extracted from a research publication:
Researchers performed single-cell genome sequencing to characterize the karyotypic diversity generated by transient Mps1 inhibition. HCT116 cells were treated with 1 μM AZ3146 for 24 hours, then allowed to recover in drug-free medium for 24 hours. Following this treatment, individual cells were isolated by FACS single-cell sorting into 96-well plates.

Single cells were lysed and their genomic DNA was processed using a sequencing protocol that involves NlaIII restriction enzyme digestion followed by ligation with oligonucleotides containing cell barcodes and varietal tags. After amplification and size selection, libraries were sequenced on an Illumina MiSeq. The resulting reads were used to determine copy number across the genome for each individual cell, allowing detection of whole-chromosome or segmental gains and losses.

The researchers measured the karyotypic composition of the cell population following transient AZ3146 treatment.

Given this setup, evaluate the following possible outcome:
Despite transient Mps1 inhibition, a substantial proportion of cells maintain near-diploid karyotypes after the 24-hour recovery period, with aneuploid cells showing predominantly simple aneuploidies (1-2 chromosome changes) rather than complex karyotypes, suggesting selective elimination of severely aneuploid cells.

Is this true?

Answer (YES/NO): NO